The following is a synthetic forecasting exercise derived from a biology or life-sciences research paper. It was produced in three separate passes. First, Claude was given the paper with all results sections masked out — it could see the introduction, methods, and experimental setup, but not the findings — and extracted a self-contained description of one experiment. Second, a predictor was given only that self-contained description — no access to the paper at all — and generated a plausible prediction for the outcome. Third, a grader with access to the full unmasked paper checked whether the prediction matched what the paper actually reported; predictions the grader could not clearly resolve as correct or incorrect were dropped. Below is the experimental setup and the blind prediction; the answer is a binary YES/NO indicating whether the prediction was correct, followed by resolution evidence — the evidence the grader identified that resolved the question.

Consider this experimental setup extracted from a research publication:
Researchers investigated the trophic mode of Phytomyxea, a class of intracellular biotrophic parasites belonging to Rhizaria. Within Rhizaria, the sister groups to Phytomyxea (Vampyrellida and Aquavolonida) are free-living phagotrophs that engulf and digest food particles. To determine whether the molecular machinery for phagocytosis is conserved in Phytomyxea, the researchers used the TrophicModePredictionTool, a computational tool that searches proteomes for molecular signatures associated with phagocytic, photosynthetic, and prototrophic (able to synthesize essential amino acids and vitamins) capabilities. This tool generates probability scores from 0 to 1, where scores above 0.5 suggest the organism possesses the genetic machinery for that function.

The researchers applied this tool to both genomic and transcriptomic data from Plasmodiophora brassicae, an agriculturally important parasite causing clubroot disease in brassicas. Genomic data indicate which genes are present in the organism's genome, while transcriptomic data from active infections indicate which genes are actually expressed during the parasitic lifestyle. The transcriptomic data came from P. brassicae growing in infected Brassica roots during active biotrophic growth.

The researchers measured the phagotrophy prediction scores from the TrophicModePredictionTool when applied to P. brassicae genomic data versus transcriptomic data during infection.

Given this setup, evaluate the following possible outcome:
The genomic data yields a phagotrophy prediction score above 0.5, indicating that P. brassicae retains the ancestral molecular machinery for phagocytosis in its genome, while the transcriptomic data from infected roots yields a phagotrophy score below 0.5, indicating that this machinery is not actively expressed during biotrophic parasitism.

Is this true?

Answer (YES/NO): YES